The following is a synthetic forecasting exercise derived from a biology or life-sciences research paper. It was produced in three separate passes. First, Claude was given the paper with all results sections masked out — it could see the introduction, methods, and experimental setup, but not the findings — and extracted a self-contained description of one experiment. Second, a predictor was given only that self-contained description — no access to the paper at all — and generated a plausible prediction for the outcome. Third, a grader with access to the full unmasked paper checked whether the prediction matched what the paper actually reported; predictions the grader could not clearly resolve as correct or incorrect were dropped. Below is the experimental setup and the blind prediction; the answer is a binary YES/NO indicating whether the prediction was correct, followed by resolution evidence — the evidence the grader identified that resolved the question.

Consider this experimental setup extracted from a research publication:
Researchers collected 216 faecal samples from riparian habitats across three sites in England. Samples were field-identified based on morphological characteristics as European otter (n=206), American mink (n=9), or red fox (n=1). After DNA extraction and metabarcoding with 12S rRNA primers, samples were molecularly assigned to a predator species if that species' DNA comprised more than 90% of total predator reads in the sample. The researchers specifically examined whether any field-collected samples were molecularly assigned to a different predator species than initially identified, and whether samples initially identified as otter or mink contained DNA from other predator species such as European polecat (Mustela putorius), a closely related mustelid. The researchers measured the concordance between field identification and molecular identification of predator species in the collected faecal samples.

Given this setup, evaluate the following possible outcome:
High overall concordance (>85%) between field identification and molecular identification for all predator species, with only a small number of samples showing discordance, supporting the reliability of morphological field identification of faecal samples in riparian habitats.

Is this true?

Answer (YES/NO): NO